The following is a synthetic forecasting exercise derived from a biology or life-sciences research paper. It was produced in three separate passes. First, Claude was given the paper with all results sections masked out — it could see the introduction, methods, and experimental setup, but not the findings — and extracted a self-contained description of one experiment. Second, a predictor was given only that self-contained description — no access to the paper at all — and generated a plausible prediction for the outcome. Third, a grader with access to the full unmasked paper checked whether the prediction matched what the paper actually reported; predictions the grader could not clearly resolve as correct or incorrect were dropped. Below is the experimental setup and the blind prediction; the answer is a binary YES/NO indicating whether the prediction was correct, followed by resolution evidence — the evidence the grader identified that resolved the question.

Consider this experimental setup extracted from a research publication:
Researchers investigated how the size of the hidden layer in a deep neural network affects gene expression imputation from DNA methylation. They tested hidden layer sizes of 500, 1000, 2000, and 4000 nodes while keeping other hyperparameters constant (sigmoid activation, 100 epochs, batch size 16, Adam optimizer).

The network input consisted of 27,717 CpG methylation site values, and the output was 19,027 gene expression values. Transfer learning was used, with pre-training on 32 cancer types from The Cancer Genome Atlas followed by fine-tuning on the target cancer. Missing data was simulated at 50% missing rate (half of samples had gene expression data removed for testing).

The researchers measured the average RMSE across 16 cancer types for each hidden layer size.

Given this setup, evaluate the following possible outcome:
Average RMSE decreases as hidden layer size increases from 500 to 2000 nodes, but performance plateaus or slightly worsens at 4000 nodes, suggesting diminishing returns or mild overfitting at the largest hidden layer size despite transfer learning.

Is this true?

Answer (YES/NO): NO